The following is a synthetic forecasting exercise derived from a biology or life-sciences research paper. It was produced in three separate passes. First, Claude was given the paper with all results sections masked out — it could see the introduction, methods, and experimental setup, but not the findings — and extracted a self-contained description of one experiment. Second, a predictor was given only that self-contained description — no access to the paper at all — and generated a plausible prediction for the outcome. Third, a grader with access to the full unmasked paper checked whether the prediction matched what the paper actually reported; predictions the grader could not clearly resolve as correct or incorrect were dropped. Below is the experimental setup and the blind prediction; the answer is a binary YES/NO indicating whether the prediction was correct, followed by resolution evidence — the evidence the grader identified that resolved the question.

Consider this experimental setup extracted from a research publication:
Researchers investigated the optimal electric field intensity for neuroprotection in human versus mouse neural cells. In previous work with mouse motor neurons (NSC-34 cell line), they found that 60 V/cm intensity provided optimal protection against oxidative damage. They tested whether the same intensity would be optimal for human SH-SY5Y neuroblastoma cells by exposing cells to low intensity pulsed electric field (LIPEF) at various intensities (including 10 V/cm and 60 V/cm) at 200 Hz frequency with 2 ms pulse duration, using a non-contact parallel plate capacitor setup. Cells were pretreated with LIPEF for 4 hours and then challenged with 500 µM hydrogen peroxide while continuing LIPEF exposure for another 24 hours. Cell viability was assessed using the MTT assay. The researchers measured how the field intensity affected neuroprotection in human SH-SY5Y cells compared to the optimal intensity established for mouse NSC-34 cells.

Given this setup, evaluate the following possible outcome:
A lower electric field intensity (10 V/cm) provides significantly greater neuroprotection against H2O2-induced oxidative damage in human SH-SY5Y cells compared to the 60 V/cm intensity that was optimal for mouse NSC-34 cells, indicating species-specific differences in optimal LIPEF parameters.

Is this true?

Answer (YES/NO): YES